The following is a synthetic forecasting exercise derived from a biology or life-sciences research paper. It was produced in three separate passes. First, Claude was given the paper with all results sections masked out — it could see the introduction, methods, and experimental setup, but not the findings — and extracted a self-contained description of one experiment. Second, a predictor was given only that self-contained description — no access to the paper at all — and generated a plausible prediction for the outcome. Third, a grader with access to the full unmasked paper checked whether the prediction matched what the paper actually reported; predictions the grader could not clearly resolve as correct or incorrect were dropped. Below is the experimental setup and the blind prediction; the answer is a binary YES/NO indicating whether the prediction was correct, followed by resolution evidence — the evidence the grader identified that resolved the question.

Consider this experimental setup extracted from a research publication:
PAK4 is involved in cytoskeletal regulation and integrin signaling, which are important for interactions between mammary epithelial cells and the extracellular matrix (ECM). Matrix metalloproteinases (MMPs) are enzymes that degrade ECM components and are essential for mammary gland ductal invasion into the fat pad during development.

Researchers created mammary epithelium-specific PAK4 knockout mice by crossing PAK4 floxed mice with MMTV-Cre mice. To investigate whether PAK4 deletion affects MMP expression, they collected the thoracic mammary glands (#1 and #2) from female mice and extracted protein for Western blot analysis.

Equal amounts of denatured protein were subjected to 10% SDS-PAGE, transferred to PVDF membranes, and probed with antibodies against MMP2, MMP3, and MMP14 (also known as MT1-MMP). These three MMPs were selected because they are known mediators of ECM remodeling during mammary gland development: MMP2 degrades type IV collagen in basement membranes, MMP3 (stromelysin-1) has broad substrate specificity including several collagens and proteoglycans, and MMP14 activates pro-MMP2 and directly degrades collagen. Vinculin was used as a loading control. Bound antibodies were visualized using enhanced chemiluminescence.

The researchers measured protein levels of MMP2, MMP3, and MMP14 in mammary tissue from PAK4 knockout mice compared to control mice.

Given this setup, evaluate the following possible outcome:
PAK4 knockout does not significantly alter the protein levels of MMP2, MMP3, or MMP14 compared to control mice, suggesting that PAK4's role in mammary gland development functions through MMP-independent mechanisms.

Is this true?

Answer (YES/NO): YES